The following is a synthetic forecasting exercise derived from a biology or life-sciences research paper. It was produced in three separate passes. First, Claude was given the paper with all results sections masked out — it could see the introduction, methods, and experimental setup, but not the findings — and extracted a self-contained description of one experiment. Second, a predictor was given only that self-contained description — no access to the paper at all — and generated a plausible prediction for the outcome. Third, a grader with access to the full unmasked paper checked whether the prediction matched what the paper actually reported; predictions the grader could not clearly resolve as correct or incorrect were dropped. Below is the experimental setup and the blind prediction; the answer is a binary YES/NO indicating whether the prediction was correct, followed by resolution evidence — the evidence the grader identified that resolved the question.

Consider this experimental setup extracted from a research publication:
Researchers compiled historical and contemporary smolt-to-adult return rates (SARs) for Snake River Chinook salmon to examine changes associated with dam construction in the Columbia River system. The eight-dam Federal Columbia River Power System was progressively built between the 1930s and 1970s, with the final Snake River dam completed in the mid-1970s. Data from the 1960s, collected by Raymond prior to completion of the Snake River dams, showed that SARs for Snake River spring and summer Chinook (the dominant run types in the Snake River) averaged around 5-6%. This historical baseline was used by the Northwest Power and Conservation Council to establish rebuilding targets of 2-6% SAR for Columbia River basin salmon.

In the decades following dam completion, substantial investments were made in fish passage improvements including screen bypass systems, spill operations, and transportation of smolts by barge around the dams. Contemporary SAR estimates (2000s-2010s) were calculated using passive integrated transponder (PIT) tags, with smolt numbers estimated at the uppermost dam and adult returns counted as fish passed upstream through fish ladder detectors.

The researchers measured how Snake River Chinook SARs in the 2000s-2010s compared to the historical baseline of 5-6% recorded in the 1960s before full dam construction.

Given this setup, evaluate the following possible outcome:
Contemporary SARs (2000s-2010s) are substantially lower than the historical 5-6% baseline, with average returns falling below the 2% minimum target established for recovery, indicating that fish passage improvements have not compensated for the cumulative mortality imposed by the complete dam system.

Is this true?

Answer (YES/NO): NO